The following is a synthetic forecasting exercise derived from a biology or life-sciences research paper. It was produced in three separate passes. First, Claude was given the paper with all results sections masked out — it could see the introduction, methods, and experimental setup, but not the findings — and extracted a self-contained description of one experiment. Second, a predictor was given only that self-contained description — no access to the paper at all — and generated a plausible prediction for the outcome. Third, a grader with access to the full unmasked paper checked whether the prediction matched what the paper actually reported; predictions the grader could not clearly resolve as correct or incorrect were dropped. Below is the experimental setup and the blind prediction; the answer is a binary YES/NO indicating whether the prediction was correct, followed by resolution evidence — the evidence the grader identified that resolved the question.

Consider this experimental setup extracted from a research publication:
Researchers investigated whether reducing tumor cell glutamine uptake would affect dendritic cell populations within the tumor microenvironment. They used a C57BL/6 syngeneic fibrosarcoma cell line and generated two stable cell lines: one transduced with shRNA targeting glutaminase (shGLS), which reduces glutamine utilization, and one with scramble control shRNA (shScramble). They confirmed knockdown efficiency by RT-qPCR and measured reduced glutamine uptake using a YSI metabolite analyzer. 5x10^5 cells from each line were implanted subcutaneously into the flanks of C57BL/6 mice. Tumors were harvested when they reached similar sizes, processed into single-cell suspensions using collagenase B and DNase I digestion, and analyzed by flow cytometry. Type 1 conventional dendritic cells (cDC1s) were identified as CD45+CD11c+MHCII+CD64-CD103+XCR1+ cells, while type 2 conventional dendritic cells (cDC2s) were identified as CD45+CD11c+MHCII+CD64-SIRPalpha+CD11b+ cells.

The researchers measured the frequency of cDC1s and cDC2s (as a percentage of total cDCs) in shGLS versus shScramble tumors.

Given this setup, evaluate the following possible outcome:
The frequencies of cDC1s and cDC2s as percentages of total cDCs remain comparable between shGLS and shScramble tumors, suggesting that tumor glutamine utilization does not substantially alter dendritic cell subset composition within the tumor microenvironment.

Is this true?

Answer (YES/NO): NO